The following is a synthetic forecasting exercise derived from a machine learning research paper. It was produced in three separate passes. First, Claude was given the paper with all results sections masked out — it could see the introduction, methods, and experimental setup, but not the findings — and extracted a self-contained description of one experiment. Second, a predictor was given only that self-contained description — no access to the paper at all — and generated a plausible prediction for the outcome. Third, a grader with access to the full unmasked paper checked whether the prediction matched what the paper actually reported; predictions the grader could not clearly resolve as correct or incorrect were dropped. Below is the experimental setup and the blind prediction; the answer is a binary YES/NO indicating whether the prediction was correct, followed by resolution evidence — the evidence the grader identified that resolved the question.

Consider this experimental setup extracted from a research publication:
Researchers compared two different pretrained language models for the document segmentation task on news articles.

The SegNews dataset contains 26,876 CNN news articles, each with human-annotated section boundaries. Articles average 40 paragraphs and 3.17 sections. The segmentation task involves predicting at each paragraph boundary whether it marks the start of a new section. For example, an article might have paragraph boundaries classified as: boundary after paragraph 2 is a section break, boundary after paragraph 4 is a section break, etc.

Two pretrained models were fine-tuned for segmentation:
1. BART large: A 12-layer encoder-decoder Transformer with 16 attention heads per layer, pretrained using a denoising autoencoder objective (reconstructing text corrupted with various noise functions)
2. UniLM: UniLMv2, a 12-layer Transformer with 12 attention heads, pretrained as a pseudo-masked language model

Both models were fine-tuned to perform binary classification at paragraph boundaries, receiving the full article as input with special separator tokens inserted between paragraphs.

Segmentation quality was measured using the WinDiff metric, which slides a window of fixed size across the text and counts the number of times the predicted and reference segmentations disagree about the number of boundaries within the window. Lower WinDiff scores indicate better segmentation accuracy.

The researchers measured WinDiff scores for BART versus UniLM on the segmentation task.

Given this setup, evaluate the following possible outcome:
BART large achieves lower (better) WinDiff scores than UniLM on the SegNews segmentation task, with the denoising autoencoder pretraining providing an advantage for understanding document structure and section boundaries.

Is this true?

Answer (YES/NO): NO